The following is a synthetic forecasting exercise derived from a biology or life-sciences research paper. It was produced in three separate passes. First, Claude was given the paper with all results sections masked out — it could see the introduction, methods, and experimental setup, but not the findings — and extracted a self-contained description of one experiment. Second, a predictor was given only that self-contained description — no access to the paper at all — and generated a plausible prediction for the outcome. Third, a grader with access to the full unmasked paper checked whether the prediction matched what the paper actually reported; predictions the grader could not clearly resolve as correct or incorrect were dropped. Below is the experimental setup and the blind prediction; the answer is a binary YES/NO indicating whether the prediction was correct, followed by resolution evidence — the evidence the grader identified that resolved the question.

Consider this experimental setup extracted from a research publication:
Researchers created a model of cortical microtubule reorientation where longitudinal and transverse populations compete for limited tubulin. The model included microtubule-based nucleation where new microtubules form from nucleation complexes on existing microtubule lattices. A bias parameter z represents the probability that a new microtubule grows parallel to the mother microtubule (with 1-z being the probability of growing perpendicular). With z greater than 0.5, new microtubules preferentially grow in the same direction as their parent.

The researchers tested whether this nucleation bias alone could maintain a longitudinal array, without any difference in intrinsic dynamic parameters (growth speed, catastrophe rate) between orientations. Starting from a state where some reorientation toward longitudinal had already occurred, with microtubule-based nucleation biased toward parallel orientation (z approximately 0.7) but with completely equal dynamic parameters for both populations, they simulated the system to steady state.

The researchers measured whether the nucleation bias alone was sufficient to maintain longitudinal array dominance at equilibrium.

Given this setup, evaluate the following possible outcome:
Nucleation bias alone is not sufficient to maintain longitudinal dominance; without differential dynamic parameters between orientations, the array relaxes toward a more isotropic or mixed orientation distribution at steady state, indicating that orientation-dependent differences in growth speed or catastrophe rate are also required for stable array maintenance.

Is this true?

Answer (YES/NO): YES